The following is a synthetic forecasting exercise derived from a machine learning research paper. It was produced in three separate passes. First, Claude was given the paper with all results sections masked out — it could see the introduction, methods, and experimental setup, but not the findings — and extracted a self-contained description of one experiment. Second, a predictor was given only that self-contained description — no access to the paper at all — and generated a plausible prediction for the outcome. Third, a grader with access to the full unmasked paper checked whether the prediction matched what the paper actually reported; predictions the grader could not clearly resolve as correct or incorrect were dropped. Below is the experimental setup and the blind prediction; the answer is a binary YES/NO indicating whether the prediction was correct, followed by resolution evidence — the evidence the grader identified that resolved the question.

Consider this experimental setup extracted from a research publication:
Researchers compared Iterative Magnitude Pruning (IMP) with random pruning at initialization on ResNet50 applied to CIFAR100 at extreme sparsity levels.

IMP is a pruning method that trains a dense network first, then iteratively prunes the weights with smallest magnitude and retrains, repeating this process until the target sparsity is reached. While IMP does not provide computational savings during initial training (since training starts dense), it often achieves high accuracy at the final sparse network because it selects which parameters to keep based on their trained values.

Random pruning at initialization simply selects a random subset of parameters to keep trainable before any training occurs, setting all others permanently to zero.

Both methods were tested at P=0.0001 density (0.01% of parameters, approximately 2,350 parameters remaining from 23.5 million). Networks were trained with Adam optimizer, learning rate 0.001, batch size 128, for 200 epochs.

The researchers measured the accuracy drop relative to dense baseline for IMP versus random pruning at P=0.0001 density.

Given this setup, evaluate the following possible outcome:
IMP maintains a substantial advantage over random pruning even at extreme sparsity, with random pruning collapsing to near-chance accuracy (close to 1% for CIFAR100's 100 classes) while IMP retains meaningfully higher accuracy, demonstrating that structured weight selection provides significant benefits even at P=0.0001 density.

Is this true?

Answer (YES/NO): NO